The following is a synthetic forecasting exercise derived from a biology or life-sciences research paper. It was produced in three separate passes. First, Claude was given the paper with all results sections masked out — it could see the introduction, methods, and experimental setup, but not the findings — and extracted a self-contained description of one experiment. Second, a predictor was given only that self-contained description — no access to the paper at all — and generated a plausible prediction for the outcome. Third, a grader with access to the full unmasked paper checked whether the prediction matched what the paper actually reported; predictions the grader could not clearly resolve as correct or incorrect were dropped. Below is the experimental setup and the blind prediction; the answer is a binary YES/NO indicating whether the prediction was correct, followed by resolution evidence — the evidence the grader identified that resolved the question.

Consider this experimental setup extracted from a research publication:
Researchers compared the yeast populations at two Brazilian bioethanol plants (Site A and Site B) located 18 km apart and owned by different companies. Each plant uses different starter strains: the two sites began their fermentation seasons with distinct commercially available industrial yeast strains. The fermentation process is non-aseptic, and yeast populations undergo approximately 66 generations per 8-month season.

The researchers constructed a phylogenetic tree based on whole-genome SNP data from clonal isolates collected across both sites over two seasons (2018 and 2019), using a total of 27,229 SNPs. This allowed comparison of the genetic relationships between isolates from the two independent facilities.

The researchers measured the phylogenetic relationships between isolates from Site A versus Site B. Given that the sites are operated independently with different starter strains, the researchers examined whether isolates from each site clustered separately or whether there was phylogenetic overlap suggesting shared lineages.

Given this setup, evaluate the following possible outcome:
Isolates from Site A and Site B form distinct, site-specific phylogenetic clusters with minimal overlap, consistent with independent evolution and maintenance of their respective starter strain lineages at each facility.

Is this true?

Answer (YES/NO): NO